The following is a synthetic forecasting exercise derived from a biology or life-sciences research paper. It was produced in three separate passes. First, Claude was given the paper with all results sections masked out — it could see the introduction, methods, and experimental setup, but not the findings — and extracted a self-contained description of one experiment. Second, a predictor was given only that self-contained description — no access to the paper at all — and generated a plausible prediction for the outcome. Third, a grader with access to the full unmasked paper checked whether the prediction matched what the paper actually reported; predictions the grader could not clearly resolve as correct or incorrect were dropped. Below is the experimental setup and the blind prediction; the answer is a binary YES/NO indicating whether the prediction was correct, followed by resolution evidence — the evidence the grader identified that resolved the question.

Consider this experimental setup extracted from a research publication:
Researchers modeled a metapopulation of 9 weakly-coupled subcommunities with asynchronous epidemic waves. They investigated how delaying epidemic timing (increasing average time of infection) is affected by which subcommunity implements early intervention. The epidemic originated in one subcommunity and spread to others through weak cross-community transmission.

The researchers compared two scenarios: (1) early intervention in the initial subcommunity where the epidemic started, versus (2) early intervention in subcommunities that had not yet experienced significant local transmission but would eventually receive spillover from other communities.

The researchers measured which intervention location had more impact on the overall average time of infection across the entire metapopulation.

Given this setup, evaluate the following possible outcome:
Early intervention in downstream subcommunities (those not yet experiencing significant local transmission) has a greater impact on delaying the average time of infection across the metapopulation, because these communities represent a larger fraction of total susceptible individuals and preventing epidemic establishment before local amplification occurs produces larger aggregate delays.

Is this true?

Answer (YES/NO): NO